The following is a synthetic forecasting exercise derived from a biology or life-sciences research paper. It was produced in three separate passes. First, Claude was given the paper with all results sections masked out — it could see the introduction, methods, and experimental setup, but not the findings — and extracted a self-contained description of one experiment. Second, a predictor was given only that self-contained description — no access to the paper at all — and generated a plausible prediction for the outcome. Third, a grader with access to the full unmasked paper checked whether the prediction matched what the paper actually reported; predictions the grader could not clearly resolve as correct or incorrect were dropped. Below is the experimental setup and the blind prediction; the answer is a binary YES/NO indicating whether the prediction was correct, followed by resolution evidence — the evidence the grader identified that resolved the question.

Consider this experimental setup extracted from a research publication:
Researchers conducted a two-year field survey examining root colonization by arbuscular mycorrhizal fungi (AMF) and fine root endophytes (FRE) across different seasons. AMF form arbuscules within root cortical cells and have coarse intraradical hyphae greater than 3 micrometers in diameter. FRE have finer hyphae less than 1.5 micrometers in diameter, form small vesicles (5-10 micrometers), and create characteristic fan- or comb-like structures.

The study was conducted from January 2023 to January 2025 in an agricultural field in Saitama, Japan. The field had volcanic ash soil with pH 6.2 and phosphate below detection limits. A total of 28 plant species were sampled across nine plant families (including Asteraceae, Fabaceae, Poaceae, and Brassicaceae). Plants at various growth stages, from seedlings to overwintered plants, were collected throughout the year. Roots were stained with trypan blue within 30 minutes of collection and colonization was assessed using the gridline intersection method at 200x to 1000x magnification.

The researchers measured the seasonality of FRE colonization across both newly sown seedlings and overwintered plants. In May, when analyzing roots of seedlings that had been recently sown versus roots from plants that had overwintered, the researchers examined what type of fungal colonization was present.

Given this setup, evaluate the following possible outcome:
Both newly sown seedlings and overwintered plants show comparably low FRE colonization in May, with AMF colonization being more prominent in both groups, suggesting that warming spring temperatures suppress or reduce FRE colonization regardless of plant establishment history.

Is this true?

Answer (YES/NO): NO